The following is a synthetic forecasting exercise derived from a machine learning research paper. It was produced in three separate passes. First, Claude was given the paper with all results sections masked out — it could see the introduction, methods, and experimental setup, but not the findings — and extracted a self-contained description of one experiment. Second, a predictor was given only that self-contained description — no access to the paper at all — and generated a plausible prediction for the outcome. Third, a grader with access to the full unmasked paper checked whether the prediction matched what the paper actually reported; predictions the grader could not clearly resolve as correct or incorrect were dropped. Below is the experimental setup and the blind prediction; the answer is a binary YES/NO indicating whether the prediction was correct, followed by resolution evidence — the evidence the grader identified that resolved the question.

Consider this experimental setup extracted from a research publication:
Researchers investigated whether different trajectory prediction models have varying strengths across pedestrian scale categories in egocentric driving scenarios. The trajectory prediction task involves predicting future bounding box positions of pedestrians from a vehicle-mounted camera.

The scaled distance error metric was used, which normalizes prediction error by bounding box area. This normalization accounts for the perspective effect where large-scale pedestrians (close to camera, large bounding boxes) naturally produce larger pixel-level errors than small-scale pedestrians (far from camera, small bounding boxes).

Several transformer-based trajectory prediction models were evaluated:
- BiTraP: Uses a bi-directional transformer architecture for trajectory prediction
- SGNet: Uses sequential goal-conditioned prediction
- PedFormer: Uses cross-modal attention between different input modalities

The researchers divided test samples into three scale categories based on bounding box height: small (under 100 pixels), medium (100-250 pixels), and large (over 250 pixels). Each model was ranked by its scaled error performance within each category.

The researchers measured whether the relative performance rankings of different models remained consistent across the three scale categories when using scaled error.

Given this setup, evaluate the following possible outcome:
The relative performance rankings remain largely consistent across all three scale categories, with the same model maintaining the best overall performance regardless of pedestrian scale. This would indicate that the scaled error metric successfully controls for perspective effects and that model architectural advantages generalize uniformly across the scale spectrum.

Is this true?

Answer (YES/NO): NO